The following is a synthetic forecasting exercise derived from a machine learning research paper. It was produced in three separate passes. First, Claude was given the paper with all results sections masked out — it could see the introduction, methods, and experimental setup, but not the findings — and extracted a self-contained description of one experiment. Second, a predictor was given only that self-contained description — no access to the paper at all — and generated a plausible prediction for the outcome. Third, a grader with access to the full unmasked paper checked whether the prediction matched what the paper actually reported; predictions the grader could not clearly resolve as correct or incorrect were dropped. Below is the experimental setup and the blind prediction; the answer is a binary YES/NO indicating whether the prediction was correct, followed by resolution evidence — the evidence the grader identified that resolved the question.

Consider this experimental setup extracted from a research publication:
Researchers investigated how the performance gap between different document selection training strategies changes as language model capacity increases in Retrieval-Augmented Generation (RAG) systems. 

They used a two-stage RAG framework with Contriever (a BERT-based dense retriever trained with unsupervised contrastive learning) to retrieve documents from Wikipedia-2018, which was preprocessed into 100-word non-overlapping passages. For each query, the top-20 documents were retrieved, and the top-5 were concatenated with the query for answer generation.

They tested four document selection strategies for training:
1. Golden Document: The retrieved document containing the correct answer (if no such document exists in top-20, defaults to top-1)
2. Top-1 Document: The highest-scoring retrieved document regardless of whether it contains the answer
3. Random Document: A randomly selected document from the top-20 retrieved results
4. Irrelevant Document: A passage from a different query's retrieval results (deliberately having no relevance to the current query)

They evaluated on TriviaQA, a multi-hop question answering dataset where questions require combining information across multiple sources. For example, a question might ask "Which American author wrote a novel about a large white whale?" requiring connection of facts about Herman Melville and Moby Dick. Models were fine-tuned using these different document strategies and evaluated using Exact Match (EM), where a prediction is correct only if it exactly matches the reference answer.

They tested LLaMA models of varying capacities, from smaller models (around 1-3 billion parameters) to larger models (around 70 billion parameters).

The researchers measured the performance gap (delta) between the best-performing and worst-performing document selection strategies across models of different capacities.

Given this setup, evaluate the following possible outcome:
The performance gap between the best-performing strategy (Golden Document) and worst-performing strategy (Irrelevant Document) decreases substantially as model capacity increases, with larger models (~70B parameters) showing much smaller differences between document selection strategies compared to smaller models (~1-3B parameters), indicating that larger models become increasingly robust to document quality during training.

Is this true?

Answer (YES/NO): NO